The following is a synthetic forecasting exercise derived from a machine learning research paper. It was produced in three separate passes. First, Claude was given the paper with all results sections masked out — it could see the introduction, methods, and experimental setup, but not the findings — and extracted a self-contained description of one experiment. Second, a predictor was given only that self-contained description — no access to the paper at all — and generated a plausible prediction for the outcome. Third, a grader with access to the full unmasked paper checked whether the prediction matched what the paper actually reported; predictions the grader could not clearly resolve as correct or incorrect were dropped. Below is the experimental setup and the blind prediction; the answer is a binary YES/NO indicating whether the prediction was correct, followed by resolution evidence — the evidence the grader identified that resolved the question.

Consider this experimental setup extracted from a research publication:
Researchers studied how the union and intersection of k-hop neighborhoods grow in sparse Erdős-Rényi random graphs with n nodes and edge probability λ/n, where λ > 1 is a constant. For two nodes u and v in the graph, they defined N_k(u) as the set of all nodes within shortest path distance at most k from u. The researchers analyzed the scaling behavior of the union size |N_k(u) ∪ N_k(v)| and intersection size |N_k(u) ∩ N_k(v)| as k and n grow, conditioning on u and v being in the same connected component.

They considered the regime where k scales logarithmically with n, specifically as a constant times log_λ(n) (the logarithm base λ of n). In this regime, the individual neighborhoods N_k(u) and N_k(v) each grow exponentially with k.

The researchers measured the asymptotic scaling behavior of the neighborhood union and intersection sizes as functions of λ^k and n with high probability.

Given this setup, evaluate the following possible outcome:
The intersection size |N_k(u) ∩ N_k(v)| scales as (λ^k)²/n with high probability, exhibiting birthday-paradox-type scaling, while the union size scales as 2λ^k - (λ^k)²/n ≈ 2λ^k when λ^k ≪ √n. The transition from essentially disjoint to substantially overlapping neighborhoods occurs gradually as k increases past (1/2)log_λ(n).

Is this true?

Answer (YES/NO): YES